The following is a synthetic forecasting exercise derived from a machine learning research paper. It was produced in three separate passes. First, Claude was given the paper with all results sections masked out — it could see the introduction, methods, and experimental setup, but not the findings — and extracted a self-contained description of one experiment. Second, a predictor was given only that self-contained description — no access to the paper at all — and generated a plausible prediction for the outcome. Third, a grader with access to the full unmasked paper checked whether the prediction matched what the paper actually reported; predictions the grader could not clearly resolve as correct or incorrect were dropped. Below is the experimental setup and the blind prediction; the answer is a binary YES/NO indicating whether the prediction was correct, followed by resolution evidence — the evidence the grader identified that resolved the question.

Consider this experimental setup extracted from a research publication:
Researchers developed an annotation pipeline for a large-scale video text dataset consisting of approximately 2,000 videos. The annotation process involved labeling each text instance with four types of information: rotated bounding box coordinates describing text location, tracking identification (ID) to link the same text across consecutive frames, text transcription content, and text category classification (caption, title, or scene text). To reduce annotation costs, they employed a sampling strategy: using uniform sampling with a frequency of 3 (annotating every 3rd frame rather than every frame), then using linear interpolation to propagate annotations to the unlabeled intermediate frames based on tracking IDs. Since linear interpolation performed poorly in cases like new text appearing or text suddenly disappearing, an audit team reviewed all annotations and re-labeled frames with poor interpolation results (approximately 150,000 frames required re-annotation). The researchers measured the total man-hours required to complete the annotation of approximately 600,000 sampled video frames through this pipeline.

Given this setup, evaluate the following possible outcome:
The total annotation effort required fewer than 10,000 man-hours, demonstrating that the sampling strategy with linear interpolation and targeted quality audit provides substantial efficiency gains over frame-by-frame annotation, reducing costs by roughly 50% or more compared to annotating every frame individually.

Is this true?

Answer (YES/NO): NO